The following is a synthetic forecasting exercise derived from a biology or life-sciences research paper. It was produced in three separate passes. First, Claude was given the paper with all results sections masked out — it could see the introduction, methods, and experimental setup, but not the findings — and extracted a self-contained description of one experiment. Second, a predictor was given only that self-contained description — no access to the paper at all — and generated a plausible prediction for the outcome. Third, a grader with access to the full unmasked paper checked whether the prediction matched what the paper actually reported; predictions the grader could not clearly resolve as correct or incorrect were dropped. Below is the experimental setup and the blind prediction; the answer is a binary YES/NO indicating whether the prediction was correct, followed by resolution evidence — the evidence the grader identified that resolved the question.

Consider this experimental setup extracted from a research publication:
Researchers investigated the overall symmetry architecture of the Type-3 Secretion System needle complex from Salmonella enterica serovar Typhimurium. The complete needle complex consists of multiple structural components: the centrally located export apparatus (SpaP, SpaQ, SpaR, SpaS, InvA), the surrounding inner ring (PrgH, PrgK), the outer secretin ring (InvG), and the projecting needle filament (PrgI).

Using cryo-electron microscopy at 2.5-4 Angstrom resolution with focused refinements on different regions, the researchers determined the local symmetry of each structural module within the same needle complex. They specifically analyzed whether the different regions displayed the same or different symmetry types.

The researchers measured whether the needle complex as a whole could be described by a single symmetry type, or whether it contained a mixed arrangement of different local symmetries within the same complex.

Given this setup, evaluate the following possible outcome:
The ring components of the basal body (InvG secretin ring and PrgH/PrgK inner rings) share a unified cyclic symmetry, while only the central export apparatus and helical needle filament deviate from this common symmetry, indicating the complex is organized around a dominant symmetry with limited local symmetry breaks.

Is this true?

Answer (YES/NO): NO